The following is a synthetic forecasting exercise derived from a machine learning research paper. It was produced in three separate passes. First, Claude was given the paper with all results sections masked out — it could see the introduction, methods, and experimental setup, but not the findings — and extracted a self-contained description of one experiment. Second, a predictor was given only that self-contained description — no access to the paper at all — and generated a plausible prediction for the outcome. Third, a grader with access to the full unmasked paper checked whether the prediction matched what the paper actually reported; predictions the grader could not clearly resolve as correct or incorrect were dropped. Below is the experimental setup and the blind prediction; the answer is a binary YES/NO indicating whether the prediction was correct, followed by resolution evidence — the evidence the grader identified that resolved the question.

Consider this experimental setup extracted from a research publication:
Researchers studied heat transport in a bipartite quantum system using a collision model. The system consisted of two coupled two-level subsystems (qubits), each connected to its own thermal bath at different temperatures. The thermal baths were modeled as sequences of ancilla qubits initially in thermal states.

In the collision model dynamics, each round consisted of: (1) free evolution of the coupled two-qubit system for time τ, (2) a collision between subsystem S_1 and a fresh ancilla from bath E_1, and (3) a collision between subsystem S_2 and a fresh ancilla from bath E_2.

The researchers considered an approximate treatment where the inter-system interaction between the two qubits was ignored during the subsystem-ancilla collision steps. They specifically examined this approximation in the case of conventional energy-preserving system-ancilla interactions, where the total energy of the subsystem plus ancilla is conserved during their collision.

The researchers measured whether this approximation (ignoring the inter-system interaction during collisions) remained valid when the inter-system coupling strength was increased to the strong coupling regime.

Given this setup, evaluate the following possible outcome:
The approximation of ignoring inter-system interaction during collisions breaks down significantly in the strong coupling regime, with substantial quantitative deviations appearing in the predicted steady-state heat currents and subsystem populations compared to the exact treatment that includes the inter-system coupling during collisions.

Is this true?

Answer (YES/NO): NO